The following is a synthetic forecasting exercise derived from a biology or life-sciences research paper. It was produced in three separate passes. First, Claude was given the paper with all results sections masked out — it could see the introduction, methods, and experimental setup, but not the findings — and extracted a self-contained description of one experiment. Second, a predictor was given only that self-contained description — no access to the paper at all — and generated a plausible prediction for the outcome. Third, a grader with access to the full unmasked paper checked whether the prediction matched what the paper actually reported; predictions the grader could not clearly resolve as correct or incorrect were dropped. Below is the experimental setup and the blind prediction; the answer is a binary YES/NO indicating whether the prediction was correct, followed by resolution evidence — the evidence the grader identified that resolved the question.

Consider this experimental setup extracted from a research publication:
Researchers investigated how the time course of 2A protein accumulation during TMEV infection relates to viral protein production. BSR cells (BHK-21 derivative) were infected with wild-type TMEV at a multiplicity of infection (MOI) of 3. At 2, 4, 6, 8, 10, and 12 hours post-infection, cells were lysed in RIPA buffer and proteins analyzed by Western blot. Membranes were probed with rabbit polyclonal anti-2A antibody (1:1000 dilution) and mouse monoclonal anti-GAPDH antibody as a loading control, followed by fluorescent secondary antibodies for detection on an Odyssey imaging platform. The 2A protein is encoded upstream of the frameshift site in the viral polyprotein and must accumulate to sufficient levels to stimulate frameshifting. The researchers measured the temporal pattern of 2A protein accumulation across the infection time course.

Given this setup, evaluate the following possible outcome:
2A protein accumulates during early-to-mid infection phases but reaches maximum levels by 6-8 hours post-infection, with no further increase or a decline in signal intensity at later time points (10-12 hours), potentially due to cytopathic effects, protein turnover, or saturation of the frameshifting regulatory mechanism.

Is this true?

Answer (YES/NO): NO